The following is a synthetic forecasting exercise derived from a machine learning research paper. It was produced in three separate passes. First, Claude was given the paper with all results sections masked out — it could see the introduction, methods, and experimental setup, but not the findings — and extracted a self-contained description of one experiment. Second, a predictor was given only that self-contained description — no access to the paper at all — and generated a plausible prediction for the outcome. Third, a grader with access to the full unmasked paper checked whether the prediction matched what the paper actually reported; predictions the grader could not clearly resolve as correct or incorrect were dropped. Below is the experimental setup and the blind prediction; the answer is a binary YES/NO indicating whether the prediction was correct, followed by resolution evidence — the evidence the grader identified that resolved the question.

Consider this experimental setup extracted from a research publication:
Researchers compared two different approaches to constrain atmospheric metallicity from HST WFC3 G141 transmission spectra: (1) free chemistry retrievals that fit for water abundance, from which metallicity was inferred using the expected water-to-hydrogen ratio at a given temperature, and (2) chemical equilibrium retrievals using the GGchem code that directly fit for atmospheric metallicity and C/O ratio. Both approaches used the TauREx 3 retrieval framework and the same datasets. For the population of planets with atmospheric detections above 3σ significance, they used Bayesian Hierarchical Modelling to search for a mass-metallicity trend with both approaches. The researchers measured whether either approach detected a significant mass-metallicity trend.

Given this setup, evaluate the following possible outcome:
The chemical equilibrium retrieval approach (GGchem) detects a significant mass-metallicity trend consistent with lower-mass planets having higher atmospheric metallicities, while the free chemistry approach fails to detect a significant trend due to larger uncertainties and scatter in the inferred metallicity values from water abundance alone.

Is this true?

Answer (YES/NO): NO